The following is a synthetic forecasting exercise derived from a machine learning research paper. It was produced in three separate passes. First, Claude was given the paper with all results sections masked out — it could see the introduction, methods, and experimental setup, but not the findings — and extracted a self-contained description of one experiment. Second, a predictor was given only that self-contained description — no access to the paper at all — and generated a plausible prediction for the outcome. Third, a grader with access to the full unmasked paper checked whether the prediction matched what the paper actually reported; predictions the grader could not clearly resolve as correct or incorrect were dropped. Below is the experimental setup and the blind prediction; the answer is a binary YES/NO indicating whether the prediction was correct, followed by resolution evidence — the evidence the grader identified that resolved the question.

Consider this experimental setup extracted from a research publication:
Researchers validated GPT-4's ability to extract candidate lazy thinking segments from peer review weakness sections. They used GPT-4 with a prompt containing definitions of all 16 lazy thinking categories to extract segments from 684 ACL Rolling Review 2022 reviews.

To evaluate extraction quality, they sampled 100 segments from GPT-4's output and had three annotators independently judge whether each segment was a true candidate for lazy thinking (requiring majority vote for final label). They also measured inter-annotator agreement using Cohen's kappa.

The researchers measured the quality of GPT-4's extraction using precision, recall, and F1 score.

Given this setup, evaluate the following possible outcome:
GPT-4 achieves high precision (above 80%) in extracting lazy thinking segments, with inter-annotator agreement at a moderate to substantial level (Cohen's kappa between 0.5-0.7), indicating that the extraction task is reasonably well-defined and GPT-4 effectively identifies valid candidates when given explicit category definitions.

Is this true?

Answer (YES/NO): NO